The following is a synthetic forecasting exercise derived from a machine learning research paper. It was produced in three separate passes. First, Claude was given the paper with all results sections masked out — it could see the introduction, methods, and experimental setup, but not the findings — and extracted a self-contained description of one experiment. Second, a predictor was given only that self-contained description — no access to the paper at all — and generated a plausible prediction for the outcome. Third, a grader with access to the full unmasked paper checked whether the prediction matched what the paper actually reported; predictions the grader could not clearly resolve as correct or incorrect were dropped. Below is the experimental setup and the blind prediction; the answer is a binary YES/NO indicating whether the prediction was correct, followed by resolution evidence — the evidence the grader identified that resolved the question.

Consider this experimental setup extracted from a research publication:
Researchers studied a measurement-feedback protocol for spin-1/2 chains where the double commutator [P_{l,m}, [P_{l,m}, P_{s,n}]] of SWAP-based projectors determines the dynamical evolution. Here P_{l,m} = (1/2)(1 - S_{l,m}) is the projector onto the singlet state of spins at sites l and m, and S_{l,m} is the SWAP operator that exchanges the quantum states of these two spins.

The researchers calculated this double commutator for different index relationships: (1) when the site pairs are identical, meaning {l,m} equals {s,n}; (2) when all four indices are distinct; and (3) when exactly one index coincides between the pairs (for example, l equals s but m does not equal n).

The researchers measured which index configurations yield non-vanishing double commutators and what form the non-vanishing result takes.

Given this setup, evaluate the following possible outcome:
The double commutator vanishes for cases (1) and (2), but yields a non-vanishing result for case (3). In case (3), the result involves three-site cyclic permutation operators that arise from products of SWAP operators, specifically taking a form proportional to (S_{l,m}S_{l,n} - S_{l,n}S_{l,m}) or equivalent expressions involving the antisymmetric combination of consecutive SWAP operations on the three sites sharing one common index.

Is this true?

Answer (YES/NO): NO